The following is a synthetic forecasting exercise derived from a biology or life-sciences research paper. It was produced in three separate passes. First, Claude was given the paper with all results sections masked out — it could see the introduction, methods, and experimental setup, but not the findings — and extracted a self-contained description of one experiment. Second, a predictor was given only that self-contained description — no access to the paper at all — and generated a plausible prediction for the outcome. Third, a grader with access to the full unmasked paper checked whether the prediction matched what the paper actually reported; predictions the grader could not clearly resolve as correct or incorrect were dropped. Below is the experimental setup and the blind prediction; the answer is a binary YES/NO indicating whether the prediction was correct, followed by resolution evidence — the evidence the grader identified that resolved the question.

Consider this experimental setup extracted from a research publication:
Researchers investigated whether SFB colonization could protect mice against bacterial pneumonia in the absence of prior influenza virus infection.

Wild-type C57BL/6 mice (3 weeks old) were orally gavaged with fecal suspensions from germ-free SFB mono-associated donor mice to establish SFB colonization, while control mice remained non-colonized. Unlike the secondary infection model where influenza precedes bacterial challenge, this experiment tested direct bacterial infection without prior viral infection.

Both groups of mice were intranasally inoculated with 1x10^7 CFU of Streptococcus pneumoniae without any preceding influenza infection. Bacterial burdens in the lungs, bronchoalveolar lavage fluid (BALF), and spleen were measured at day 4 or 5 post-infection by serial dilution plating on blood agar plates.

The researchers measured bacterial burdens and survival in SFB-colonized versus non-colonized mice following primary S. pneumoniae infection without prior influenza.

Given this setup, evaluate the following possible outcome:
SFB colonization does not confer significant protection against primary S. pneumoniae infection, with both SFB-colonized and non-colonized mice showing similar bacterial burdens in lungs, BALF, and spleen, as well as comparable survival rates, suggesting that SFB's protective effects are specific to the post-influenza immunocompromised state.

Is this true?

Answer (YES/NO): NO